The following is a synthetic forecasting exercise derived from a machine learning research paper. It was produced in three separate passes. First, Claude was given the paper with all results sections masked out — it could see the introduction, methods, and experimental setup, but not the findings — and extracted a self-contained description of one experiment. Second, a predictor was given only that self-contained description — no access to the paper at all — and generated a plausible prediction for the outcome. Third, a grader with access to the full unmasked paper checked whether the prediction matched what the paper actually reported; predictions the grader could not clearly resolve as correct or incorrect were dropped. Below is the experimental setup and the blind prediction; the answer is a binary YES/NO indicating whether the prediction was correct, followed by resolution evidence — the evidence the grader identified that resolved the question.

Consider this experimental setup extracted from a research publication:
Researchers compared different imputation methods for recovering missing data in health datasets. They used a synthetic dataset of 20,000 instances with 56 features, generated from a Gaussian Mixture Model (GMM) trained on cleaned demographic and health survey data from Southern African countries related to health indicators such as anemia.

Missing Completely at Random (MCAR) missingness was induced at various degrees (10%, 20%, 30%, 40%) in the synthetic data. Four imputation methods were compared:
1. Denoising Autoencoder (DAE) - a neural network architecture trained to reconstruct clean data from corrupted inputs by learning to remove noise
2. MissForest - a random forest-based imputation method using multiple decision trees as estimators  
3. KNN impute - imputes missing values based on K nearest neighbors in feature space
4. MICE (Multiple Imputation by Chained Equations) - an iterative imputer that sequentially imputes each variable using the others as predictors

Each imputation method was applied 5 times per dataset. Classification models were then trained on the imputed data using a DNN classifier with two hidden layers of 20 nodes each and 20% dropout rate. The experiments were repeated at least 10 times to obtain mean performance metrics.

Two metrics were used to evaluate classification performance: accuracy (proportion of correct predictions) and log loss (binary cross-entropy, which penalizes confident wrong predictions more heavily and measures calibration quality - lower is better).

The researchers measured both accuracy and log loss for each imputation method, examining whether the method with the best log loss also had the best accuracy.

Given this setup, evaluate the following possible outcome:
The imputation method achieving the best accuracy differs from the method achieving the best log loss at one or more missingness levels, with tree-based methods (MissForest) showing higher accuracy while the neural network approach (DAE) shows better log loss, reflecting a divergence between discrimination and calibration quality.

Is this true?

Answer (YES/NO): NO